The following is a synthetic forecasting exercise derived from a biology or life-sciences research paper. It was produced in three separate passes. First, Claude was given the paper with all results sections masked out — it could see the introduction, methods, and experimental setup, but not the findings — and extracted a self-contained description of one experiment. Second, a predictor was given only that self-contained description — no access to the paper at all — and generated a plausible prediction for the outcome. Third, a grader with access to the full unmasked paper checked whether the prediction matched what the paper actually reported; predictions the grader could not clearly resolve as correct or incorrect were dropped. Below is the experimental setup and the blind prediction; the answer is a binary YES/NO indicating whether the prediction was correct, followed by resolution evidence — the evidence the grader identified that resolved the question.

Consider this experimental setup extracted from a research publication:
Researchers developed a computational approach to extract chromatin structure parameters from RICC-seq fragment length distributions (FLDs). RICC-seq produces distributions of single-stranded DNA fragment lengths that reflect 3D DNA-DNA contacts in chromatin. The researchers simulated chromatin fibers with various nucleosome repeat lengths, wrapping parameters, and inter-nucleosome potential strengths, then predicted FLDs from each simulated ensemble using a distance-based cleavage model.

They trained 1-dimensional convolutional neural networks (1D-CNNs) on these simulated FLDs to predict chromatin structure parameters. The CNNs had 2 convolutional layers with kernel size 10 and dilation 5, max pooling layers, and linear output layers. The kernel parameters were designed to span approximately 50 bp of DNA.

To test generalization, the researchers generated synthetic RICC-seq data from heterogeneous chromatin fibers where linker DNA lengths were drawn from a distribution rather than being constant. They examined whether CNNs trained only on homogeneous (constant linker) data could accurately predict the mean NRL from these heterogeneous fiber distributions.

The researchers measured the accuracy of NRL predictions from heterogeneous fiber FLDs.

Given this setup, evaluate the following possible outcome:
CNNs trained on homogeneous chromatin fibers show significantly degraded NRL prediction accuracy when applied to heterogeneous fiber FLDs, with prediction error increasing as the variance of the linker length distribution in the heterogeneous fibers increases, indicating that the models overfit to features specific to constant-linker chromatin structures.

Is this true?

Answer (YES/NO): NO